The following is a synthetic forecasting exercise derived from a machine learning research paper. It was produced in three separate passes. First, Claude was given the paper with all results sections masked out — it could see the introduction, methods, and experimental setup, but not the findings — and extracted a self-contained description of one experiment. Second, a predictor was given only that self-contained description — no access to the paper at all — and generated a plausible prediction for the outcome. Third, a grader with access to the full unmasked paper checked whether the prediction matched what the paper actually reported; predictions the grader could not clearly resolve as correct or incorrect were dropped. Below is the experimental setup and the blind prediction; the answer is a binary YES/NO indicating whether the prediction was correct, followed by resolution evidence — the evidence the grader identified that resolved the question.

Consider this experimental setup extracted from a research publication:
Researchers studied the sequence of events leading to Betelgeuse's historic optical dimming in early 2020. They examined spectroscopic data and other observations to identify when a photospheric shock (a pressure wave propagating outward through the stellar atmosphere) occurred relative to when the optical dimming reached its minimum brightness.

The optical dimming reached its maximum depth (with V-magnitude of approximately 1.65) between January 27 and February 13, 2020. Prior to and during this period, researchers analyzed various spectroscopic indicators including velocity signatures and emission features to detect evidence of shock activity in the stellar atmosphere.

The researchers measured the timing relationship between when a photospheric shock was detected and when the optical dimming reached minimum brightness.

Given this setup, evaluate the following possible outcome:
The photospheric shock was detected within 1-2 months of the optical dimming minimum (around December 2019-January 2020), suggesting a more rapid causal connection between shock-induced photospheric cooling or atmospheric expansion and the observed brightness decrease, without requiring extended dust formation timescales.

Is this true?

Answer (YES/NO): NO